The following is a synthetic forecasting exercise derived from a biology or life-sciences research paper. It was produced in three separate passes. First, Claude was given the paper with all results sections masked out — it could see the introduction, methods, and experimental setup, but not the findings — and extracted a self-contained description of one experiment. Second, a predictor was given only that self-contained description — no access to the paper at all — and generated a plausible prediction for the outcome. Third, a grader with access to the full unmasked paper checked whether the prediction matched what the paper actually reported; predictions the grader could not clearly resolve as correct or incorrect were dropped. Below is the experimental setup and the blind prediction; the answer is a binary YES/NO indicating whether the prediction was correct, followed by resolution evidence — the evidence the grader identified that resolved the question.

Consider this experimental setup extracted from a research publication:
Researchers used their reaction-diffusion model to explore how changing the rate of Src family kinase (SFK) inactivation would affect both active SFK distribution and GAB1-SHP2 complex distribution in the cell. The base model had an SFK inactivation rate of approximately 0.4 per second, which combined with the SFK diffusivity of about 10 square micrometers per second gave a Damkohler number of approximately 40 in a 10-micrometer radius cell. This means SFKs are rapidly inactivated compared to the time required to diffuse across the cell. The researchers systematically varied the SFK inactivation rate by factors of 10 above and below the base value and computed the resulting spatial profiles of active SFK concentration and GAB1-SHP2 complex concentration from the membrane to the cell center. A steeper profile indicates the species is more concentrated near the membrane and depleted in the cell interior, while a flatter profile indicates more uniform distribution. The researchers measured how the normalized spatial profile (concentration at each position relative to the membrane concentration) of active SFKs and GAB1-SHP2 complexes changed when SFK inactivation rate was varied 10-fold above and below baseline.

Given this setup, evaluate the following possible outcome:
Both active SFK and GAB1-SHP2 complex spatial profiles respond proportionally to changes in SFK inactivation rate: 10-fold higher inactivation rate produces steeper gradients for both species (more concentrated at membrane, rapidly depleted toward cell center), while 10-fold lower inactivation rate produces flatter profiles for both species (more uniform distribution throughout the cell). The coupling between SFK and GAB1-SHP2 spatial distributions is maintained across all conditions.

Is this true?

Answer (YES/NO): NO